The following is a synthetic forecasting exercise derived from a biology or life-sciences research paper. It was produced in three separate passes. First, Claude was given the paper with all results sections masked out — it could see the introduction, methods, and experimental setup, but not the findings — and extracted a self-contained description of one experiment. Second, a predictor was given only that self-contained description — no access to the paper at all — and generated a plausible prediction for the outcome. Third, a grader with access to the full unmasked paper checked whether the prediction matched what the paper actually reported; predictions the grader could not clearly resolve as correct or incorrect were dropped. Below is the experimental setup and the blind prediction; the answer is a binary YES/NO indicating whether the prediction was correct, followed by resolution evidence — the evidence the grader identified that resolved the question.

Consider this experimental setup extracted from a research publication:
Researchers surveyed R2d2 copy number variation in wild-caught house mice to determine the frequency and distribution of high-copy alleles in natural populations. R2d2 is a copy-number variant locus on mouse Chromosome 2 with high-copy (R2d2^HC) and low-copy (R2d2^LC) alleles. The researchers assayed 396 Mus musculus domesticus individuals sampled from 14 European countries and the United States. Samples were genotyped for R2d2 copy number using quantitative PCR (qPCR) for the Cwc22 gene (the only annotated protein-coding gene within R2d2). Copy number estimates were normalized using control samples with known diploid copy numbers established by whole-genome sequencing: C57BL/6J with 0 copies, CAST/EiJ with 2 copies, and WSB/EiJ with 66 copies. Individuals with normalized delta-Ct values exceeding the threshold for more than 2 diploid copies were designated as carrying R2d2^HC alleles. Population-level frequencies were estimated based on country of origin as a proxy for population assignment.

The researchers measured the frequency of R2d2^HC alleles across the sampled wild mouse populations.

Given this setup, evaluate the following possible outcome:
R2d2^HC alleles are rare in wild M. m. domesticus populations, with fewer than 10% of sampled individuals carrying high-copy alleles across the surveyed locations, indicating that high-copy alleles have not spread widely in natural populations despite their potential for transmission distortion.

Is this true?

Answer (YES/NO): NO